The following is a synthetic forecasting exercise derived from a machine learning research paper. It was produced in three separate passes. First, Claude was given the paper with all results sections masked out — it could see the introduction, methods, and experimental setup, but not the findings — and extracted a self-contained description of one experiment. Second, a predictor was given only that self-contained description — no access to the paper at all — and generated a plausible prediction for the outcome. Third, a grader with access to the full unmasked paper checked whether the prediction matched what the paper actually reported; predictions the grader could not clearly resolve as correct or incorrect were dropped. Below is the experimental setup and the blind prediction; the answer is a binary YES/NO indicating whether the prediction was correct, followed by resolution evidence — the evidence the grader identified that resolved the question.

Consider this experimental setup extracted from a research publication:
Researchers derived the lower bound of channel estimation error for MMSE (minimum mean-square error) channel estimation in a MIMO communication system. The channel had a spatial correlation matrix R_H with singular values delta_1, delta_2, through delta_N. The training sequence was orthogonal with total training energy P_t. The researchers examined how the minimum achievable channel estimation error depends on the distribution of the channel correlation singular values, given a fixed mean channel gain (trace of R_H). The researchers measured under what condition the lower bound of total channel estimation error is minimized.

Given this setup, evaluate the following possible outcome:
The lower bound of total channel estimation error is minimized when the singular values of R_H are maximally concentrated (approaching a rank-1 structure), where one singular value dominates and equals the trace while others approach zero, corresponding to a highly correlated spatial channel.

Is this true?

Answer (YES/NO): NO